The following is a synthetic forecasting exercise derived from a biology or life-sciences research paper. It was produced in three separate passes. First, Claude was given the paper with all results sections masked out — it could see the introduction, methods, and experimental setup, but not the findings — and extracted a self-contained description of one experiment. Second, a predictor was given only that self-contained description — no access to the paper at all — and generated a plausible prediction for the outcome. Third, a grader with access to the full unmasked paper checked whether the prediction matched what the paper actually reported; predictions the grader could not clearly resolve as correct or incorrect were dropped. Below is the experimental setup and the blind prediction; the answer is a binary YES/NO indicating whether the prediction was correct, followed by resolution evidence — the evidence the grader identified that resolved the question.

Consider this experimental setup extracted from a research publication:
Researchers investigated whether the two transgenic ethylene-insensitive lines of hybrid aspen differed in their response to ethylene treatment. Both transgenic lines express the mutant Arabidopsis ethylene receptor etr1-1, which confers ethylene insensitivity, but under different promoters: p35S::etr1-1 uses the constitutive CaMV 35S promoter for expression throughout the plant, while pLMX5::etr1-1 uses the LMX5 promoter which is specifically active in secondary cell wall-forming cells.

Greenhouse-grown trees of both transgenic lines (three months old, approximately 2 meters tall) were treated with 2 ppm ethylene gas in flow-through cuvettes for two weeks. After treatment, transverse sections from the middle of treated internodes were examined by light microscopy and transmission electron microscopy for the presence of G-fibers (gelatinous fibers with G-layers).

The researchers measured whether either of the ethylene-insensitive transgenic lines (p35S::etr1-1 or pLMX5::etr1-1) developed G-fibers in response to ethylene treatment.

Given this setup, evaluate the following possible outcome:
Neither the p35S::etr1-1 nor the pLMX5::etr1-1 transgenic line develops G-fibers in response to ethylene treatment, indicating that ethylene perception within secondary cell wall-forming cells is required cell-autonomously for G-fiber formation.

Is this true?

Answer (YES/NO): YES